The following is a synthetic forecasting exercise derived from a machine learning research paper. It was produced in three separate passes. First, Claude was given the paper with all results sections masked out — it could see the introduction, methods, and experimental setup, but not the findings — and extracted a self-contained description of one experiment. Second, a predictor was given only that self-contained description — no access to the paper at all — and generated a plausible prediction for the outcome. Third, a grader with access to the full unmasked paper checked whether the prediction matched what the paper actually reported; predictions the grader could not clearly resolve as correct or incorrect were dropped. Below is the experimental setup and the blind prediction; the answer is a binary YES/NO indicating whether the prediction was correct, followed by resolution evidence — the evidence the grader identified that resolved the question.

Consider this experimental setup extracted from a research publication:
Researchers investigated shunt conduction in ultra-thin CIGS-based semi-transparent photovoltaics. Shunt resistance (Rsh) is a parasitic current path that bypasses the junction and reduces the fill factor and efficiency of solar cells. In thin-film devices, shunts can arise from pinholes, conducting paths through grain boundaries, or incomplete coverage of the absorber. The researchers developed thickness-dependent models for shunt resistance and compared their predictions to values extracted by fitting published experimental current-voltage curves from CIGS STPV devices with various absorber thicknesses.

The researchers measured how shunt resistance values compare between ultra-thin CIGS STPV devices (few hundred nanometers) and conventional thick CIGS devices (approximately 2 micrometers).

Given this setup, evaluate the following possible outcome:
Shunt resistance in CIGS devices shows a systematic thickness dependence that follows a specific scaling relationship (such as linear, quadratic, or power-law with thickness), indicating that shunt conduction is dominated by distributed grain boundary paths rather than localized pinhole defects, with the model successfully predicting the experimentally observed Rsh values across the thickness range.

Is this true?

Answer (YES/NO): NO